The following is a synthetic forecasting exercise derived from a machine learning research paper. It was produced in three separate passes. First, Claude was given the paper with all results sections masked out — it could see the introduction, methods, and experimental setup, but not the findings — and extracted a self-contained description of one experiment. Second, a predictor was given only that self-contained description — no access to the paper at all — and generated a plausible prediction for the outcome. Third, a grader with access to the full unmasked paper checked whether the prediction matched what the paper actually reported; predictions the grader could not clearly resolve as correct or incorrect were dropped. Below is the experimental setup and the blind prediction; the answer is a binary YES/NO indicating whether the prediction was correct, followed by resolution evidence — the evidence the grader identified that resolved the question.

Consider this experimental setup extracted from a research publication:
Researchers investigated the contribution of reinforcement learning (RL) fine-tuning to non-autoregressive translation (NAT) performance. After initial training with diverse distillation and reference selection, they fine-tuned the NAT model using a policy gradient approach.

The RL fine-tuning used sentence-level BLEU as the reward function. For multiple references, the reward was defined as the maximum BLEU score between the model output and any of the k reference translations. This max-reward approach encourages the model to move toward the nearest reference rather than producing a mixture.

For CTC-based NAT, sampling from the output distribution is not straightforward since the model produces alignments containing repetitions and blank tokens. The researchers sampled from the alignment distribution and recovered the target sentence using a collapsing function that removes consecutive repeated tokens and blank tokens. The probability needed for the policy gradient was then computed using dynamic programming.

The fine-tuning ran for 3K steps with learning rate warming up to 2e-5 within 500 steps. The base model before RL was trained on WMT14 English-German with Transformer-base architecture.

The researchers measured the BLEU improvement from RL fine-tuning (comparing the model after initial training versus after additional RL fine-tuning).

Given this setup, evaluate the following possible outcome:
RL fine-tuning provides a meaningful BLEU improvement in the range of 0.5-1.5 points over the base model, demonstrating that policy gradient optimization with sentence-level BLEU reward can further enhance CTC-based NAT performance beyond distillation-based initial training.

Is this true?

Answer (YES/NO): NO